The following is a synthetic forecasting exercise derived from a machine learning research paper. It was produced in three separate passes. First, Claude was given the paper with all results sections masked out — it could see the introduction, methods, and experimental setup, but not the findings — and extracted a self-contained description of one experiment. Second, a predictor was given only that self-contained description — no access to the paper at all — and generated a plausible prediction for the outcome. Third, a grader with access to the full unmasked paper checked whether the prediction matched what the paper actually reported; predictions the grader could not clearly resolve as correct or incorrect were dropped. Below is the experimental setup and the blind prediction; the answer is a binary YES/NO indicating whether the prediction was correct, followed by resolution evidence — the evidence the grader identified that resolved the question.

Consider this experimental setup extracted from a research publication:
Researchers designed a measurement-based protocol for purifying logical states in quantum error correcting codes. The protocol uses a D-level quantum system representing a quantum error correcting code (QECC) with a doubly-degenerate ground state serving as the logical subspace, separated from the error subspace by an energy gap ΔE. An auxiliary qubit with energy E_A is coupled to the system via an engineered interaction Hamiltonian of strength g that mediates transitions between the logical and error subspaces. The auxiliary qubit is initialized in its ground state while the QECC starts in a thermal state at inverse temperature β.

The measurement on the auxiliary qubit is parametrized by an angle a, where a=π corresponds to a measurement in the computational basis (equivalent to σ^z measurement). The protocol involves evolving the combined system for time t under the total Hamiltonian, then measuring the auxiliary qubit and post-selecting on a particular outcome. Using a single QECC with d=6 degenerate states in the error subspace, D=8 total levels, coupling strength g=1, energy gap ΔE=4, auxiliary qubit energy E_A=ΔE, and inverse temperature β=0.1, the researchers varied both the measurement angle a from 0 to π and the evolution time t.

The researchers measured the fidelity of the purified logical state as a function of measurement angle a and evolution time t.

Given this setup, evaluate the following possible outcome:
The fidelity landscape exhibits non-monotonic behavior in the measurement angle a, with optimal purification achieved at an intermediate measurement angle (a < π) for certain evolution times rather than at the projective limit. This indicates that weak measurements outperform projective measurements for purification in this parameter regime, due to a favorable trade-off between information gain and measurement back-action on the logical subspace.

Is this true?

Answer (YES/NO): NO